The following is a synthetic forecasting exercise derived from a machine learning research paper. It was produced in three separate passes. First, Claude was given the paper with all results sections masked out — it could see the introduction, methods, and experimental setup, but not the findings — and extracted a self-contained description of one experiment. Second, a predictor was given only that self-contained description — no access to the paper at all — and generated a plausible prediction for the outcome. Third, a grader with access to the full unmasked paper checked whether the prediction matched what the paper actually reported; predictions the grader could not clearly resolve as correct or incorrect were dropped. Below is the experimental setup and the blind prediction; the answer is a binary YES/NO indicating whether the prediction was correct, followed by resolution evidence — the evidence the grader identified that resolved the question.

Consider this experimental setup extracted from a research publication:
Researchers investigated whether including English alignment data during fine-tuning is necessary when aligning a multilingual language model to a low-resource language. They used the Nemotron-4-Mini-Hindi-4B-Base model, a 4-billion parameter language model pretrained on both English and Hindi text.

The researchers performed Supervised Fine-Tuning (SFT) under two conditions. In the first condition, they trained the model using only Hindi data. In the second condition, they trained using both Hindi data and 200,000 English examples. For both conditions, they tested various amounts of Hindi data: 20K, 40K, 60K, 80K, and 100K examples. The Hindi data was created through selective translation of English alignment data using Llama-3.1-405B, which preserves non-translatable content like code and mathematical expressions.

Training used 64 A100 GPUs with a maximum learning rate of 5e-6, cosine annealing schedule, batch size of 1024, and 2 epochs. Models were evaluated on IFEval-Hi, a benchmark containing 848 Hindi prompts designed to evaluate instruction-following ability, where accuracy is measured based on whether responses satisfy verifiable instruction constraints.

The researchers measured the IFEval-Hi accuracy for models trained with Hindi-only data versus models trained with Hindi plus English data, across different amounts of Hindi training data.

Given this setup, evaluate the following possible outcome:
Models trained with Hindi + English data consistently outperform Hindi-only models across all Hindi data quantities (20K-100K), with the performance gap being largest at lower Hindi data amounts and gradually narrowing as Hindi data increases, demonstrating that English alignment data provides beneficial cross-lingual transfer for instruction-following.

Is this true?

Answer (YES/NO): NO